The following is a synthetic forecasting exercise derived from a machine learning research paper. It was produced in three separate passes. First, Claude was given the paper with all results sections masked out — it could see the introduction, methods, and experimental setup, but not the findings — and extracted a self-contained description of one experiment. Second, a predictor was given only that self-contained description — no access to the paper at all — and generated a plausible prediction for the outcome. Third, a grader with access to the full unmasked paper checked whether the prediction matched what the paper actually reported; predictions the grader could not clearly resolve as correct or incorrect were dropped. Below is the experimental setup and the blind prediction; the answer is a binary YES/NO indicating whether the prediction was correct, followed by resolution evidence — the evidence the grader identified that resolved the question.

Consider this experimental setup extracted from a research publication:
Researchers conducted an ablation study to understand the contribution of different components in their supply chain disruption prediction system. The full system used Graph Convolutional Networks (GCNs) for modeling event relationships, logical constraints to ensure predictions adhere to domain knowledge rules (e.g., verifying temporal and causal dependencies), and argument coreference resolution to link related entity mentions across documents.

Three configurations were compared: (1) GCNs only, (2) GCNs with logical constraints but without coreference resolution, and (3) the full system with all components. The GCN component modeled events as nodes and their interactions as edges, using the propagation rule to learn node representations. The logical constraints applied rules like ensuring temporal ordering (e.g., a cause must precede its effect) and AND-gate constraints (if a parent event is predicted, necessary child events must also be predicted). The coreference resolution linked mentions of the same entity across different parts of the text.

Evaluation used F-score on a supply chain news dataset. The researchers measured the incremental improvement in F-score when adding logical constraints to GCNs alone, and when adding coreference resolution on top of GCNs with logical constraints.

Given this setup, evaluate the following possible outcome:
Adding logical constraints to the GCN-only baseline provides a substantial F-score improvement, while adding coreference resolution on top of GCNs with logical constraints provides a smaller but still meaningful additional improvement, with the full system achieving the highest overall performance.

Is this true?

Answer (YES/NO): NO